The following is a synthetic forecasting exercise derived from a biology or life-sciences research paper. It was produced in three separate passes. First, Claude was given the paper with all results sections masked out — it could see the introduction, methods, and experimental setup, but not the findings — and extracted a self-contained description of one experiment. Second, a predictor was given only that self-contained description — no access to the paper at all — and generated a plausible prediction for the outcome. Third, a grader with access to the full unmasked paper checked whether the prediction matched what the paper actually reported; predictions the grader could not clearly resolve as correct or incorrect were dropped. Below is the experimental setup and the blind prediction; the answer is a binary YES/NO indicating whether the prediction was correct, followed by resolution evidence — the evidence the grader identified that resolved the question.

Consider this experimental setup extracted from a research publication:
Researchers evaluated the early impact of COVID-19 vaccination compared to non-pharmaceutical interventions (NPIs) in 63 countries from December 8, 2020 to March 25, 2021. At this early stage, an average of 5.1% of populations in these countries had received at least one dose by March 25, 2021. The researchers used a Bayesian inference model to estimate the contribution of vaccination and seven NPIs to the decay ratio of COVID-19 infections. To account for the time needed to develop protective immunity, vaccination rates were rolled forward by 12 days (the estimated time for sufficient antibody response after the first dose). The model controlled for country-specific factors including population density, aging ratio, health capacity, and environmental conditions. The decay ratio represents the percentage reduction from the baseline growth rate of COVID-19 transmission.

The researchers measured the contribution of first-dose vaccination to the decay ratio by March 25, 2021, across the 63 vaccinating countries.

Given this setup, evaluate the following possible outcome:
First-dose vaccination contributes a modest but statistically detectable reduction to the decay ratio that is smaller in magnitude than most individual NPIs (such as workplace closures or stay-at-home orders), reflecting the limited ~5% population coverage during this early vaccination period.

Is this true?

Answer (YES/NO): YES